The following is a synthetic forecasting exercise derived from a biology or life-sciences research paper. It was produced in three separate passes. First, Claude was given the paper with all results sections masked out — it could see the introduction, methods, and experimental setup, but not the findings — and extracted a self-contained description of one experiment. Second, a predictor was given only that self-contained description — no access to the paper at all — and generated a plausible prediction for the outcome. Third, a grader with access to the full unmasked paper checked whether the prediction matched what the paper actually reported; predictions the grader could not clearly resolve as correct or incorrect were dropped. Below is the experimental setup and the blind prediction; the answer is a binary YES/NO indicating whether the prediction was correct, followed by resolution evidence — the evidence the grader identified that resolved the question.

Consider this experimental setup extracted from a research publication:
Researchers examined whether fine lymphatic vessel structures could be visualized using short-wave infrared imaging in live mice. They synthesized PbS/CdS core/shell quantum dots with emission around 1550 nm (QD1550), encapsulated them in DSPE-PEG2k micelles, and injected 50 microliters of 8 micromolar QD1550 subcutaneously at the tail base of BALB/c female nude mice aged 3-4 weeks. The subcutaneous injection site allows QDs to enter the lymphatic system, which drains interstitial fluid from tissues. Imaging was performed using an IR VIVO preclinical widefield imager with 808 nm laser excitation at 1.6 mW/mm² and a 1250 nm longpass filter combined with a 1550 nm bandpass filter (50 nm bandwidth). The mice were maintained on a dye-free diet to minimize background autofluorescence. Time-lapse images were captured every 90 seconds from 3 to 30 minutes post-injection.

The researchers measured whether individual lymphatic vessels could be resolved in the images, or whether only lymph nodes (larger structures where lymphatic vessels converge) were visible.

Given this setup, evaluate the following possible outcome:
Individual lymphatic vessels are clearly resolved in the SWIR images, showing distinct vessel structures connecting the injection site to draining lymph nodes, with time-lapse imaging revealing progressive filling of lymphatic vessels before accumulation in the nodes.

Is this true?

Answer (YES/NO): YES